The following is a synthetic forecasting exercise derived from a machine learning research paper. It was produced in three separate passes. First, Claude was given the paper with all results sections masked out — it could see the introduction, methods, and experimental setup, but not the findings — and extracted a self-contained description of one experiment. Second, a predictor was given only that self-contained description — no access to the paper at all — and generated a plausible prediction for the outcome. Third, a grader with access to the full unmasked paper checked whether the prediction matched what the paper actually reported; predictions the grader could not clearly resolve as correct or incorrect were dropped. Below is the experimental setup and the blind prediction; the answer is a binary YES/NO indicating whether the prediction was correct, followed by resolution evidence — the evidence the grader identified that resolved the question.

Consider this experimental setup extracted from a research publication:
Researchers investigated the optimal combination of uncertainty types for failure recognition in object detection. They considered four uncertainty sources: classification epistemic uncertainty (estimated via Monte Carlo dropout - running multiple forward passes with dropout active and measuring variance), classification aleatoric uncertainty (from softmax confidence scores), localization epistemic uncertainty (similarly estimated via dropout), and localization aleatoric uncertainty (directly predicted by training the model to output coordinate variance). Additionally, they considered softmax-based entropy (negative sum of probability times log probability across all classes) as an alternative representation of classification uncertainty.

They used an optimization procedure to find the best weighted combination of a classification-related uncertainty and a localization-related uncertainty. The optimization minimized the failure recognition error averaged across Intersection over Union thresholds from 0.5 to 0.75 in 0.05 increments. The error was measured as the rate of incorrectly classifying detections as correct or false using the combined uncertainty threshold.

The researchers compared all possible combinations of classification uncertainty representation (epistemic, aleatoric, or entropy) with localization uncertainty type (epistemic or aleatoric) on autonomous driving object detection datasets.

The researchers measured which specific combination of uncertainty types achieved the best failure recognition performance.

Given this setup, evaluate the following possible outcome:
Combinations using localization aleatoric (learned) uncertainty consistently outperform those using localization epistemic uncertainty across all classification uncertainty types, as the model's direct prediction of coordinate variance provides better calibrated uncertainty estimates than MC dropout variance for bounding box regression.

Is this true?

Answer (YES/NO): YES